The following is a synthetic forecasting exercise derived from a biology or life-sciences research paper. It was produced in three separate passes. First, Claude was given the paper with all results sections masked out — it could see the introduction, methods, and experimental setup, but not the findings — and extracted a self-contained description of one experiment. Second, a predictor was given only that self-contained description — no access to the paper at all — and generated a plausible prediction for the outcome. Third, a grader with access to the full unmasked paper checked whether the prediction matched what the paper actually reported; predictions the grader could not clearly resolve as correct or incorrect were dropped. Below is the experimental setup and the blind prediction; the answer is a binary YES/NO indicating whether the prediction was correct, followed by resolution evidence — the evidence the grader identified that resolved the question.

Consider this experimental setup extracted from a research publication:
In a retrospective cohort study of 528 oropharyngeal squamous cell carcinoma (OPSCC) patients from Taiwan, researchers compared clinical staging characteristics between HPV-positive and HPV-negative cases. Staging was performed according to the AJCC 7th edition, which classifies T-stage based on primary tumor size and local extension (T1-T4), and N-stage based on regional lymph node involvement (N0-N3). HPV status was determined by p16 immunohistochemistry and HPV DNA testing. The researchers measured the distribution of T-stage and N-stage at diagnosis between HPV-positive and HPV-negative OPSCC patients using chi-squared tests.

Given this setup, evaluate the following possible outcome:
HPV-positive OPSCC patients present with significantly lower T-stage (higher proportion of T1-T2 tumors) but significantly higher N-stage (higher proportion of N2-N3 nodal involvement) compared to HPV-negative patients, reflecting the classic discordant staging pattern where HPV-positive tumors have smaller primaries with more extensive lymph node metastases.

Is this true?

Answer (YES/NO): NO